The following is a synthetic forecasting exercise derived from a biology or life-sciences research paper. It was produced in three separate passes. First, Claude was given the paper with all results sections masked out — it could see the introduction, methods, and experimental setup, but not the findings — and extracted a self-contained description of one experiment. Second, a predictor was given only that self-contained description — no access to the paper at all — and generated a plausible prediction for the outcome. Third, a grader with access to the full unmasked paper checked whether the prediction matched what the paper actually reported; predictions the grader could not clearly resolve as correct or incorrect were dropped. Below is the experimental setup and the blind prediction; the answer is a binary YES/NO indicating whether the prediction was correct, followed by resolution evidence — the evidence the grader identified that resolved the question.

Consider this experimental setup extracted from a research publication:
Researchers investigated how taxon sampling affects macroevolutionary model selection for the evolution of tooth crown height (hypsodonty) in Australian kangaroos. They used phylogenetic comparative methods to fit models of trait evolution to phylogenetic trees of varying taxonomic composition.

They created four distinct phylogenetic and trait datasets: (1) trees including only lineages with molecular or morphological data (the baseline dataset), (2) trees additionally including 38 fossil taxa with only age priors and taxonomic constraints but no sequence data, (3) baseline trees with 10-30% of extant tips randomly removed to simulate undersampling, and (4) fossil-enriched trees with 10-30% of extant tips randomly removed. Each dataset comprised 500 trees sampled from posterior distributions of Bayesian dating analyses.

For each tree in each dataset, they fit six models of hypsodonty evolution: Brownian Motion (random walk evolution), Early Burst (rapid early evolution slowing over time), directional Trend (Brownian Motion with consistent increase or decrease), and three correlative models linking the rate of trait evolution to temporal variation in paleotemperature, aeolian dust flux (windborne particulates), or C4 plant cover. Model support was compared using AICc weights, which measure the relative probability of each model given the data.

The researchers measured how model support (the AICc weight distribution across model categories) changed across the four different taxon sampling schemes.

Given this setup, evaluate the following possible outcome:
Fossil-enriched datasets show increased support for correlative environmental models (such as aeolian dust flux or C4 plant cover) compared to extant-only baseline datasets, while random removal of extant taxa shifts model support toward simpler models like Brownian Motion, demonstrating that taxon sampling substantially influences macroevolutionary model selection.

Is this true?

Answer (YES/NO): NO